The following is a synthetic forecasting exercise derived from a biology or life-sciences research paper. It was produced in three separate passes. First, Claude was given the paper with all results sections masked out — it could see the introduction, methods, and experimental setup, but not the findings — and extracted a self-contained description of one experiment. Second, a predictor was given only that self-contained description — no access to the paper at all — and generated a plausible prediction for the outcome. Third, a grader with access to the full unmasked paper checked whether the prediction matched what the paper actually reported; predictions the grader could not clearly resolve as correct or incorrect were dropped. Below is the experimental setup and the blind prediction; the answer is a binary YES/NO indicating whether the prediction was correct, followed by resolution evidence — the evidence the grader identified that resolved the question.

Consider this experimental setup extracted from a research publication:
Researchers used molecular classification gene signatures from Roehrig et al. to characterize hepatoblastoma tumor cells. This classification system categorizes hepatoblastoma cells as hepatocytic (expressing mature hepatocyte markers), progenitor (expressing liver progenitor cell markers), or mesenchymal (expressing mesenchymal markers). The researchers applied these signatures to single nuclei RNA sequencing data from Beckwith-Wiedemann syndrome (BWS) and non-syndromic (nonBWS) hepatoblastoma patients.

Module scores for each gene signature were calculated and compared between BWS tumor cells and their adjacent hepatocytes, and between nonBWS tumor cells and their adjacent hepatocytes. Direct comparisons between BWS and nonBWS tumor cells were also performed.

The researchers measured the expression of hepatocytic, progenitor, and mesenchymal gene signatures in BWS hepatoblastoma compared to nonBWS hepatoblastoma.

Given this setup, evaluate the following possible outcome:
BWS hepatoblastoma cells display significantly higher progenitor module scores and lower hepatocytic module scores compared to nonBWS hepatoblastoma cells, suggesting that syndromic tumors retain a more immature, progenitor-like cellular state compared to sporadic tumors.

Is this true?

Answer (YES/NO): NO